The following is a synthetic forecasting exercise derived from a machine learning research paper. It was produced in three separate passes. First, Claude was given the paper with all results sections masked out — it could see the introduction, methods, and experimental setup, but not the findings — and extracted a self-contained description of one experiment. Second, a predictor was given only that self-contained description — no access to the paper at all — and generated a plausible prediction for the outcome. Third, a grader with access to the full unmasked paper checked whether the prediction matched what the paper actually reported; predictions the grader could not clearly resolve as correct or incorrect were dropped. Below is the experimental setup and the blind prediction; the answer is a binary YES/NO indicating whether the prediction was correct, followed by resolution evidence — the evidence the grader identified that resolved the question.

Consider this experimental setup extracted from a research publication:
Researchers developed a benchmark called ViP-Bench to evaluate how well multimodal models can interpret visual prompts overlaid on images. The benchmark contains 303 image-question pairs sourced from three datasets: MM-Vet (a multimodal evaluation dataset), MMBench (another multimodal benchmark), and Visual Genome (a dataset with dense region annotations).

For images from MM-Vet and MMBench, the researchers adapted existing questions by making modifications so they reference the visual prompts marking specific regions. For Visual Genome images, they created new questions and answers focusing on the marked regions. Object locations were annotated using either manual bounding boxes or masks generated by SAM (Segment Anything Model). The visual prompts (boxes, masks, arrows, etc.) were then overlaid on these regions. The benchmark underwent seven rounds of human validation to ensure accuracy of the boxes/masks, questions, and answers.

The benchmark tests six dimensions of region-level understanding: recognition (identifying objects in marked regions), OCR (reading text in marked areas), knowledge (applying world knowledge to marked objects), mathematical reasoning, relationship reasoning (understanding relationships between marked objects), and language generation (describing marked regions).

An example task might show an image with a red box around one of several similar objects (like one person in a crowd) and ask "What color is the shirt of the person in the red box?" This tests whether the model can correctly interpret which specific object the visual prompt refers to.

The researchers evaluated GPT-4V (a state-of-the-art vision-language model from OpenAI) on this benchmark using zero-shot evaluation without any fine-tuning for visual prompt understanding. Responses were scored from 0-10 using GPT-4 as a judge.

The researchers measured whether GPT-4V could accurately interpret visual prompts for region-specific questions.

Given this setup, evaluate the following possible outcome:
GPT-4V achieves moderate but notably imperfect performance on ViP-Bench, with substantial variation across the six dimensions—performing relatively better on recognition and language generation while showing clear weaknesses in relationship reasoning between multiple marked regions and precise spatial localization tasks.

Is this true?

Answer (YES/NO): NO